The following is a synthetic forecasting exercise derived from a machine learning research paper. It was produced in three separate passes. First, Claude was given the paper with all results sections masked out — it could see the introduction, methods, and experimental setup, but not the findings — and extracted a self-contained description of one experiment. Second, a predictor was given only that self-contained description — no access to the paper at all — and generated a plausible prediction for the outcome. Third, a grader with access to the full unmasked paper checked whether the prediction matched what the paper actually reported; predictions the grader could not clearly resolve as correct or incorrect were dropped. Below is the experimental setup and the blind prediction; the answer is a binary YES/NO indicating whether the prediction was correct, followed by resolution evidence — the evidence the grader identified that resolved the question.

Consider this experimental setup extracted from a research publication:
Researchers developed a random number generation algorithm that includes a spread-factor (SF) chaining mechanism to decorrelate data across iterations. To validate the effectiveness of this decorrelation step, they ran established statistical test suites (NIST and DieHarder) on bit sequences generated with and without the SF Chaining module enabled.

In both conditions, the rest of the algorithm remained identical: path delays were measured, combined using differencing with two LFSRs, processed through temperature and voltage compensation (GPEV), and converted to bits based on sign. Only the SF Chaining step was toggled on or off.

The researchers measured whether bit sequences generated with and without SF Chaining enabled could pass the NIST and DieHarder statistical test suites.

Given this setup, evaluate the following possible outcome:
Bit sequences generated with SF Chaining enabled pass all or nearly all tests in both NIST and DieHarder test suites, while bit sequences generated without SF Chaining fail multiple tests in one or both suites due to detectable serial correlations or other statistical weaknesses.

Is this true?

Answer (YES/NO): YES